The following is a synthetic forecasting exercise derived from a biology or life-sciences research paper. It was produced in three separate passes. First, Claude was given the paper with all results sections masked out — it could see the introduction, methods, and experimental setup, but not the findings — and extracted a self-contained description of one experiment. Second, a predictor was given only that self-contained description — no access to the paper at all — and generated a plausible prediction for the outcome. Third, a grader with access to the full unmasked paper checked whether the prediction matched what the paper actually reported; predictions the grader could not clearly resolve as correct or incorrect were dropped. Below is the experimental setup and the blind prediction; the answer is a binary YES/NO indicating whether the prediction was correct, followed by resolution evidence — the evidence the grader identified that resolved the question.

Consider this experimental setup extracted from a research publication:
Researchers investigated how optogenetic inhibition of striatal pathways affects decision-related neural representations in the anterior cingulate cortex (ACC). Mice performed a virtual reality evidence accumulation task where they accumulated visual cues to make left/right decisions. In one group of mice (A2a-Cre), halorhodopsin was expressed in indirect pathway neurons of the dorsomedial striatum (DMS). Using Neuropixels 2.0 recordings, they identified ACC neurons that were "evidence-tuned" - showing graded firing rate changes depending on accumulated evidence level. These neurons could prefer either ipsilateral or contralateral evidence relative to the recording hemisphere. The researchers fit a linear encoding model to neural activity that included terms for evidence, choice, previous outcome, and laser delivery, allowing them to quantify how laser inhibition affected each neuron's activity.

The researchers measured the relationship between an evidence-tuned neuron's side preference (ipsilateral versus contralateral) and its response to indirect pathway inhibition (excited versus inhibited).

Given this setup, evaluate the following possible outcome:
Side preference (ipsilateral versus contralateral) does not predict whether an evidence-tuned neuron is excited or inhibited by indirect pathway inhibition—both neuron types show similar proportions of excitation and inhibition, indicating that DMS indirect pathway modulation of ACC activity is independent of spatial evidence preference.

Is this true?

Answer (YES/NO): NO